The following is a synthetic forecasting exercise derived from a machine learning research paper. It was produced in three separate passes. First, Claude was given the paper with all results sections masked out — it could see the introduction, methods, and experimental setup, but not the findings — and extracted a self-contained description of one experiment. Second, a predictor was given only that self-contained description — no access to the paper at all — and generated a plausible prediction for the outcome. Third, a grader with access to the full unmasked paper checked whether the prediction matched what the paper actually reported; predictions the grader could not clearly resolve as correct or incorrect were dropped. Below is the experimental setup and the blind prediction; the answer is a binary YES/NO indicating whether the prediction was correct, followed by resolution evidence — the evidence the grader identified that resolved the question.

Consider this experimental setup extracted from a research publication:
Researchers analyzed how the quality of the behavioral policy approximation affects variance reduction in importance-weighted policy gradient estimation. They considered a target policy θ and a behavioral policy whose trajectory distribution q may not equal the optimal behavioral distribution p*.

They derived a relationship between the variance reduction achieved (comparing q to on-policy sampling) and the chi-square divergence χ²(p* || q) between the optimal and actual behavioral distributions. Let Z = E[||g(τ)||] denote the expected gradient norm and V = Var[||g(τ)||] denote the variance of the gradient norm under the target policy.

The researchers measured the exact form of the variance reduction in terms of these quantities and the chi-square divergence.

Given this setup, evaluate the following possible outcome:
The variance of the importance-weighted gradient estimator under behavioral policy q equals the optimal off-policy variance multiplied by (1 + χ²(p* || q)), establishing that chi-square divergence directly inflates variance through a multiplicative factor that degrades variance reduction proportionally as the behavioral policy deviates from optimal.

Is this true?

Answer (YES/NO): NO